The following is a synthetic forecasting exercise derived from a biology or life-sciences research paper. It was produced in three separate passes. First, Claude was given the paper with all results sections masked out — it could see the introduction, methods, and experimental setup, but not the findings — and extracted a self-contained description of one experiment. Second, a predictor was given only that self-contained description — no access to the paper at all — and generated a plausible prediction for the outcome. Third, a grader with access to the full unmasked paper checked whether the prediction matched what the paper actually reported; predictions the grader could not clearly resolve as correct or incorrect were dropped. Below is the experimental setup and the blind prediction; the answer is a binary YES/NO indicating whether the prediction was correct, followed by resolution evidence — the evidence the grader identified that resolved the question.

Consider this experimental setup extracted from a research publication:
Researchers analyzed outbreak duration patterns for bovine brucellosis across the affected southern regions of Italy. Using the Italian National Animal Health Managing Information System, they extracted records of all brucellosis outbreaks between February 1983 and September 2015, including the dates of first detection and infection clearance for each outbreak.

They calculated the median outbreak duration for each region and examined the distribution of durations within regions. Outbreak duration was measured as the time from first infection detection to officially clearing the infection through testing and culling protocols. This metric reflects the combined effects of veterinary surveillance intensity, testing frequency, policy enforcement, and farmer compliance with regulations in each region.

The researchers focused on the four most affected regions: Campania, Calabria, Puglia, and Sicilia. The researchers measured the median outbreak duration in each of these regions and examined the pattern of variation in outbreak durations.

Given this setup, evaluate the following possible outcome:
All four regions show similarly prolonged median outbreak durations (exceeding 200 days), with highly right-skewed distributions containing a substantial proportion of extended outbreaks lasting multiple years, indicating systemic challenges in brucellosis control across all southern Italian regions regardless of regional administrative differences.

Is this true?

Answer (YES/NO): NO